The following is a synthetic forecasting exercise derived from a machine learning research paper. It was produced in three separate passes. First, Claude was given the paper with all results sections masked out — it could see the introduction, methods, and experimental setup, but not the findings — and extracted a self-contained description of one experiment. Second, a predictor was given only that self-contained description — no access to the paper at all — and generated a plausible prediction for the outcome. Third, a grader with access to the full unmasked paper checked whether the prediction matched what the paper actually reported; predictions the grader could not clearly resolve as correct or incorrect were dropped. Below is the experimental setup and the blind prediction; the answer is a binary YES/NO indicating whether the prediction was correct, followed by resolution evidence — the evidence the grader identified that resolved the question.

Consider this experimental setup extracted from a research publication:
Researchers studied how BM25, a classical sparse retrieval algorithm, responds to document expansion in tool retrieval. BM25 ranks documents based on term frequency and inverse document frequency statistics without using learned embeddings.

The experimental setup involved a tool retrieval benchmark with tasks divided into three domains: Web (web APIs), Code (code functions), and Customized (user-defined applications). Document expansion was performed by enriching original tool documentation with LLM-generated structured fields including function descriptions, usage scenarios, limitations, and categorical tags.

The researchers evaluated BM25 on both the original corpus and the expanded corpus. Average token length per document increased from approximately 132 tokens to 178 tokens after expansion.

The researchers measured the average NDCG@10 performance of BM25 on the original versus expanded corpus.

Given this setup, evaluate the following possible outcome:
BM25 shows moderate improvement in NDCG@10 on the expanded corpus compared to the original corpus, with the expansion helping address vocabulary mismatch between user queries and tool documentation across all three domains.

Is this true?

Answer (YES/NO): YES